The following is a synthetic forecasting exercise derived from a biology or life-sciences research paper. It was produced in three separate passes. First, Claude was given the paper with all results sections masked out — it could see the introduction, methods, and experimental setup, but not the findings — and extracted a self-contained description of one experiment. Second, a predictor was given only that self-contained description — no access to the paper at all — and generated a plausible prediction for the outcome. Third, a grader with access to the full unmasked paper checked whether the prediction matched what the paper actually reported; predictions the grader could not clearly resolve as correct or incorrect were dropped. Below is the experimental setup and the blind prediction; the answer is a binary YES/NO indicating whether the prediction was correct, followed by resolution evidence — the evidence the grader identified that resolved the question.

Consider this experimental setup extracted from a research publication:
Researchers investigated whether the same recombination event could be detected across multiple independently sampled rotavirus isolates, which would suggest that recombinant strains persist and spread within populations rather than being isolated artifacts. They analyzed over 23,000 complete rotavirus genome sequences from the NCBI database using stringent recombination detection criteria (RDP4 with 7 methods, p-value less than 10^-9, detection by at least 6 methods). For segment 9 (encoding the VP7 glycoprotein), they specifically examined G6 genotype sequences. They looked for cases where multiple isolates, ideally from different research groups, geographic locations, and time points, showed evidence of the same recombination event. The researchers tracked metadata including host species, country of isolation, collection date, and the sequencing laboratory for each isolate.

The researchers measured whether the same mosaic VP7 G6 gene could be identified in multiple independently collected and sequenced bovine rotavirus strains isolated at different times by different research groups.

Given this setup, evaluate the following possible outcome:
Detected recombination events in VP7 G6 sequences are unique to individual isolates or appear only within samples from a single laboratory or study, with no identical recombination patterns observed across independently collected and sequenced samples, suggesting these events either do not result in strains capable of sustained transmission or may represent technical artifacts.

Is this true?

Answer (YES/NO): NO